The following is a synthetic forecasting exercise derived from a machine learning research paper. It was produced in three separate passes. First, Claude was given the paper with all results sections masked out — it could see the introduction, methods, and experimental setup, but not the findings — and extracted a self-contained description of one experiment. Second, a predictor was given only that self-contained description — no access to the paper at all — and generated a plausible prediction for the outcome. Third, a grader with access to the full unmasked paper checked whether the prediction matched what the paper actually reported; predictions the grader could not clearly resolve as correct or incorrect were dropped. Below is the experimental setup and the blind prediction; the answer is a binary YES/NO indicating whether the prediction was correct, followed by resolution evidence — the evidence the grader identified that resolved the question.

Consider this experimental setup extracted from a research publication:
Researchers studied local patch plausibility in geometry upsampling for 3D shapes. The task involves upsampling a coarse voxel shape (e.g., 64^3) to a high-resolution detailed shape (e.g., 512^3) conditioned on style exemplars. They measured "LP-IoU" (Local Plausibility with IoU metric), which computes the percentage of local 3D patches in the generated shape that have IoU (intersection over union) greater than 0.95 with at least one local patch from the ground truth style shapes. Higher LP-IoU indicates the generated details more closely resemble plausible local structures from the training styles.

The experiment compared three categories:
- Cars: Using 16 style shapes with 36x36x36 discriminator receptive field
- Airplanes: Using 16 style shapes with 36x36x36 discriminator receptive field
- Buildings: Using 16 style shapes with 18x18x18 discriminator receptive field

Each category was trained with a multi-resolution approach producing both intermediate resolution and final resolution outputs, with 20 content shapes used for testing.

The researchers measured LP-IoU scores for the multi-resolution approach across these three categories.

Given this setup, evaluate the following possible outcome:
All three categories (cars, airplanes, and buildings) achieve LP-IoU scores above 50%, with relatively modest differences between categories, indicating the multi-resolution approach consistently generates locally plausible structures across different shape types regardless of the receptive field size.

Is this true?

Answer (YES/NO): NO